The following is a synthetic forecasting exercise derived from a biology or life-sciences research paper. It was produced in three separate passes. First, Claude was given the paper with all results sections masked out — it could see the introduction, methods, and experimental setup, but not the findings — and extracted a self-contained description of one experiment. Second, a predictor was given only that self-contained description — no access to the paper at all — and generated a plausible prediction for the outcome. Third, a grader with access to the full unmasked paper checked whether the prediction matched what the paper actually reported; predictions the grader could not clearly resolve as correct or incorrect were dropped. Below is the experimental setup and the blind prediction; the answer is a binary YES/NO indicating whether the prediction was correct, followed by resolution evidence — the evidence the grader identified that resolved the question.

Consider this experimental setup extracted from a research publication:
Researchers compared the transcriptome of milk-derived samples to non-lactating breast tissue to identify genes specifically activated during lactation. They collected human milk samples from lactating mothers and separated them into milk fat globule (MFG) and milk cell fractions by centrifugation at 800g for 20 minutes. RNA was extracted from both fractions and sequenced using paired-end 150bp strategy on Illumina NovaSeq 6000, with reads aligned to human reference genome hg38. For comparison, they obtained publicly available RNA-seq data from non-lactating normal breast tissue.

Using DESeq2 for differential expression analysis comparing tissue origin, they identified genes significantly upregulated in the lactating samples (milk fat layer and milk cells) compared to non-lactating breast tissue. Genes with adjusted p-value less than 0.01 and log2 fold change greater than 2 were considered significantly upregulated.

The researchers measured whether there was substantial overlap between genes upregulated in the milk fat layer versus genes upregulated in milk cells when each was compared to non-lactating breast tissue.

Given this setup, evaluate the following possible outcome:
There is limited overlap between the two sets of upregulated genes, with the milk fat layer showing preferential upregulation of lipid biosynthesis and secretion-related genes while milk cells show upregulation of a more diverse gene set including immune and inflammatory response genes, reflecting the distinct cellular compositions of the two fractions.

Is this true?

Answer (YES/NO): NO